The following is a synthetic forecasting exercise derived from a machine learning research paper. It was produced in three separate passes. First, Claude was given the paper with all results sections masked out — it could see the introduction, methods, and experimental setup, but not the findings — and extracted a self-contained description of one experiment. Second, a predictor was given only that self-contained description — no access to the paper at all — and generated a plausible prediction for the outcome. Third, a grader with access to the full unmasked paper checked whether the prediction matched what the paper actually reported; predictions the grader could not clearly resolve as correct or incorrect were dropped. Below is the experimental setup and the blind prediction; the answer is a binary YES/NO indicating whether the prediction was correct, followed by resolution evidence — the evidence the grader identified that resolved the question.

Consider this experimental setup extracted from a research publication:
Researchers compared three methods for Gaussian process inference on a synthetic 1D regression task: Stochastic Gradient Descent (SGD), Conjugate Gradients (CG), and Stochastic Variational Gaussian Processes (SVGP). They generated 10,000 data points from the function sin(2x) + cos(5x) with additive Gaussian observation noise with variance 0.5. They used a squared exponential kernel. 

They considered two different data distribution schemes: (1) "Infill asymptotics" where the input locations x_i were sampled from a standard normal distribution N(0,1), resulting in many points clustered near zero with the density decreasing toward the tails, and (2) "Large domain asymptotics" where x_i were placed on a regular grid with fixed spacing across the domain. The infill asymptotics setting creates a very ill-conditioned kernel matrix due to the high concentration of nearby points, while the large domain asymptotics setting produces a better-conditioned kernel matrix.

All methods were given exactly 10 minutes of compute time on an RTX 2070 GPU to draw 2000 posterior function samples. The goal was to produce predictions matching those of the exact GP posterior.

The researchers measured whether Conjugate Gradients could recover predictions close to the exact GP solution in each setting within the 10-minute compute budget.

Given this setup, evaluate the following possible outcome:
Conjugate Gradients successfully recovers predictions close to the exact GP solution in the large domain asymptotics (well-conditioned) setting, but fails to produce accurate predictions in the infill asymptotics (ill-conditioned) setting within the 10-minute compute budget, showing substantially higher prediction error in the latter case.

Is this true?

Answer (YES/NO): YES